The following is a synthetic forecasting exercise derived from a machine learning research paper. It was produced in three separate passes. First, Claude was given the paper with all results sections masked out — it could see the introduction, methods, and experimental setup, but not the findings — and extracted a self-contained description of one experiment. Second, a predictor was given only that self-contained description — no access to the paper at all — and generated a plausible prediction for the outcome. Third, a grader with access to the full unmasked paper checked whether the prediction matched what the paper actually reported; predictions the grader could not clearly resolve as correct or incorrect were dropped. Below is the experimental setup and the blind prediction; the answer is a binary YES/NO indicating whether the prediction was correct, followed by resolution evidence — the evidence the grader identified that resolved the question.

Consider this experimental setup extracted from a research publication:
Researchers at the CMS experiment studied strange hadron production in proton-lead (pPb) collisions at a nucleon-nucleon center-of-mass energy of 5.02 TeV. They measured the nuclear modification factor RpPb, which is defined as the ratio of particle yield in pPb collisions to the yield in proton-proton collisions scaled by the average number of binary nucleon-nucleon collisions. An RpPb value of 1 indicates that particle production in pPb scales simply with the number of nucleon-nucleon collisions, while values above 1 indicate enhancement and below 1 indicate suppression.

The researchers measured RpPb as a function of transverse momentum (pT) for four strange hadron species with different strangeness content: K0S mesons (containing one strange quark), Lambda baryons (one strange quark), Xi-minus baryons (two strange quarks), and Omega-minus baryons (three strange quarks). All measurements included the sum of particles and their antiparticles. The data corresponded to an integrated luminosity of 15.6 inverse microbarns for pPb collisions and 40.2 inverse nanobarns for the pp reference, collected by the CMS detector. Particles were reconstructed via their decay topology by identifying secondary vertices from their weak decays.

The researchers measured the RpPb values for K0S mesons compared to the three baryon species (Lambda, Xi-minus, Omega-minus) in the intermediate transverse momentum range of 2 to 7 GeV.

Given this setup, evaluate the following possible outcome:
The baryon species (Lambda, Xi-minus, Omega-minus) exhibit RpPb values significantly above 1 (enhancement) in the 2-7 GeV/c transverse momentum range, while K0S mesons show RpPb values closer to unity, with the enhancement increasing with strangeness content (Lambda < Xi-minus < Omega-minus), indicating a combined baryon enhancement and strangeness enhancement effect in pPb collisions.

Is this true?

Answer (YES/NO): YES